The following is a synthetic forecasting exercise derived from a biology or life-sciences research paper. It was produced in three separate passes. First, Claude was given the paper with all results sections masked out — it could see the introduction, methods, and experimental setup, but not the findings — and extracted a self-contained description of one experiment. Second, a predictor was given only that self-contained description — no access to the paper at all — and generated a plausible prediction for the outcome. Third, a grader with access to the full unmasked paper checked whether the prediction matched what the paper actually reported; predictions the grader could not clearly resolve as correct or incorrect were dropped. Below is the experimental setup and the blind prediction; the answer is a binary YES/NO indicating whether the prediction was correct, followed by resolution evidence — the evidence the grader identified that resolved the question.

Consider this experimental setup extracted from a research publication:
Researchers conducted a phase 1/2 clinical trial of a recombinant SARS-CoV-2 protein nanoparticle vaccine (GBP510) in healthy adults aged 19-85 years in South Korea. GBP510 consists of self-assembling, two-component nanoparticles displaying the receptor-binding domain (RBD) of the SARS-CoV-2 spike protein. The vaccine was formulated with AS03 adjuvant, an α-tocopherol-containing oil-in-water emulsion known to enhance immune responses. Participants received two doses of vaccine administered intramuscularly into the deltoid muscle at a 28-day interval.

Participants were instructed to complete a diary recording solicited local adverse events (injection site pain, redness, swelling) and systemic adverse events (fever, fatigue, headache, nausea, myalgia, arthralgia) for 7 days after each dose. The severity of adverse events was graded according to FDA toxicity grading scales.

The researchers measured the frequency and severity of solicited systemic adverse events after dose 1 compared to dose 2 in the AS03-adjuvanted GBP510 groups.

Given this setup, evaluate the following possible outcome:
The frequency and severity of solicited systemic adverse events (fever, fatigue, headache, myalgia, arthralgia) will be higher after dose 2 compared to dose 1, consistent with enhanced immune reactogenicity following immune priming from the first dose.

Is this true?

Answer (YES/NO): YES